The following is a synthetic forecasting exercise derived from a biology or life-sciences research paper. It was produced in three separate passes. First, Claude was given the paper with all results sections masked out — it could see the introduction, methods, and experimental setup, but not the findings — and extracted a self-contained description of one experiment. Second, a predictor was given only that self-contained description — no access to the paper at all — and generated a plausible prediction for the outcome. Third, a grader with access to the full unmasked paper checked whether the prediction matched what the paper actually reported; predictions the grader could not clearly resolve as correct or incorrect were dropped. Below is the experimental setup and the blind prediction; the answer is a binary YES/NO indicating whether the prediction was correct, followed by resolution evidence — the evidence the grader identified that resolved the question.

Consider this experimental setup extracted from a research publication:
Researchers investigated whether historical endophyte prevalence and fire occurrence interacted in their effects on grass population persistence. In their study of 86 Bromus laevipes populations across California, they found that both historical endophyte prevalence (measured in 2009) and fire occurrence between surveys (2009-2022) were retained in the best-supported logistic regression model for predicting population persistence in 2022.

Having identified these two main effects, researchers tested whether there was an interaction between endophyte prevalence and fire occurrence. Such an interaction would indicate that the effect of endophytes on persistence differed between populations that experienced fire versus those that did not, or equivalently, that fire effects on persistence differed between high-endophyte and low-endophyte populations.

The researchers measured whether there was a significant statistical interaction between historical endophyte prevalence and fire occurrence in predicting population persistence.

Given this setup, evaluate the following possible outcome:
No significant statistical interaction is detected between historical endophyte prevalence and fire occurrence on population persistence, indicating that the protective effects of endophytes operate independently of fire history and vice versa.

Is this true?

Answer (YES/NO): YES